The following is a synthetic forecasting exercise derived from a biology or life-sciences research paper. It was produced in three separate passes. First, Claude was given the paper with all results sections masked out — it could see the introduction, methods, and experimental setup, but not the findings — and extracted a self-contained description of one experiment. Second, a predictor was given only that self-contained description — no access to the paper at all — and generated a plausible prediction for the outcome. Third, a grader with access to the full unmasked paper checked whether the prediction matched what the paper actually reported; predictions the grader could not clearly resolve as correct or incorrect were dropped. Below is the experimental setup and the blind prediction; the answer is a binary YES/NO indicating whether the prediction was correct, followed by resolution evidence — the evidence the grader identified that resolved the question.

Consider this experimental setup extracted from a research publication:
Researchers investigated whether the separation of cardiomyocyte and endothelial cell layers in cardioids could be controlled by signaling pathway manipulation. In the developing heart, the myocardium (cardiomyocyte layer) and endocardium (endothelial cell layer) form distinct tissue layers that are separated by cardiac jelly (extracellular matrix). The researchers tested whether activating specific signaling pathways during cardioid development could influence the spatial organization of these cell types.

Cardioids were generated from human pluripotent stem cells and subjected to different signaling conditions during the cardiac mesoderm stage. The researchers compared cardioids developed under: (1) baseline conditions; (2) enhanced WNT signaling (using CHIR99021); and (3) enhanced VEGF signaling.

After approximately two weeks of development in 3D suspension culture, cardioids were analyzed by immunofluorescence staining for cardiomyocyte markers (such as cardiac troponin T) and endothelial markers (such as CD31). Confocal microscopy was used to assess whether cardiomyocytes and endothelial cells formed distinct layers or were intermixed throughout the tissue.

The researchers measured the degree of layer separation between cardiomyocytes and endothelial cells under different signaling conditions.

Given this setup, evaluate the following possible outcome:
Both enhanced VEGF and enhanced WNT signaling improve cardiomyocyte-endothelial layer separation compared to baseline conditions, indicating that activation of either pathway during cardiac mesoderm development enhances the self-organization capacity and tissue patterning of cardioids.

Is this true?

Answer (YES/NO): NO